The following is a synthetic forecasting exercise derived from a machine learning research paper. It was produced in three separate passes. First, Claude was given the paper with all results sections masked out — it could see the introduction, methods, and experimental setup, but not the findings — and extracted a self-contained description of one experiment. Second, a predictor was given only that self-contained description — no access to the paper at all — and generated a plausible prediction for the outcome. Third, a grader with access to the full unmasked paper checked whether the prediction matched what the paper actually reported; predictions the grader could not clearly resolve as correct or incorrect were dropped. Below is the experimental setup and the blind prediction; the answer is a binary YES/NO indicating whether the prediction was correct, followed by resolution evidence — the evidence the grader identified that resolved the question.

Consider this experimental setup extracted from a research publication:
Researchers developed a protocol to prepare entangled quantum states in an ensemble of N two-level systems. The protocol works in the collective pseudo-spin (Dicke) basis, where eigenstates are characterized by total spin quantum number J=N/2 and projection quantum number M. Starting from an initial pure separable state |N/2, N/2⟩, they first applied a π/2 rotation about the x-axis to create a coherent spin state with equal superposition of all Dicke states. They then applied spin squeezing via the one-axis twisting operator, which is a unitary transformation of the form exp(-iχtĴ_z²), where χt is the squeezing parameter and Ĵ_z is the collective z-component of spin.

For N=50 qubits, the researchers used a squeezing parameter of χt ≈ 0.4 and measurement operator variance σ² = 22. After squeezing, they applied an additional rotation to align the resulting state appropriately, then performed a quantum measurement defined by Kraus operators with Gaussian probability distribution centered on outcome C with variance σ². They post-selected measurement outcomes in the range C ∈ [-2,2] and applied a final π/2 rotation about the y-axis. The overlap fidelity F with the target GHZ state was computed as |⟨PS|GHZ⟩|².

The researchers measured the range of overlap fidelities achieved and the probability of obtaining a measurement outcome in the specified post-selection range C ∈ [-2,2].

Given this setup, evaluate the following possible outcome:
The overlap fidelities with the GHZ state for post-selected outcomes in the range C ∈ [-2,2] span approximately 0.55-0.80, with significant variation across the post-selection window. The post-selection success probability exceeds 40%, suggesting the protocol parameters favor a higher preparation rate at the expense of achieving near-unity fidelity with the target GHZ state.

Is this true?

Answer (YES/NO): NO